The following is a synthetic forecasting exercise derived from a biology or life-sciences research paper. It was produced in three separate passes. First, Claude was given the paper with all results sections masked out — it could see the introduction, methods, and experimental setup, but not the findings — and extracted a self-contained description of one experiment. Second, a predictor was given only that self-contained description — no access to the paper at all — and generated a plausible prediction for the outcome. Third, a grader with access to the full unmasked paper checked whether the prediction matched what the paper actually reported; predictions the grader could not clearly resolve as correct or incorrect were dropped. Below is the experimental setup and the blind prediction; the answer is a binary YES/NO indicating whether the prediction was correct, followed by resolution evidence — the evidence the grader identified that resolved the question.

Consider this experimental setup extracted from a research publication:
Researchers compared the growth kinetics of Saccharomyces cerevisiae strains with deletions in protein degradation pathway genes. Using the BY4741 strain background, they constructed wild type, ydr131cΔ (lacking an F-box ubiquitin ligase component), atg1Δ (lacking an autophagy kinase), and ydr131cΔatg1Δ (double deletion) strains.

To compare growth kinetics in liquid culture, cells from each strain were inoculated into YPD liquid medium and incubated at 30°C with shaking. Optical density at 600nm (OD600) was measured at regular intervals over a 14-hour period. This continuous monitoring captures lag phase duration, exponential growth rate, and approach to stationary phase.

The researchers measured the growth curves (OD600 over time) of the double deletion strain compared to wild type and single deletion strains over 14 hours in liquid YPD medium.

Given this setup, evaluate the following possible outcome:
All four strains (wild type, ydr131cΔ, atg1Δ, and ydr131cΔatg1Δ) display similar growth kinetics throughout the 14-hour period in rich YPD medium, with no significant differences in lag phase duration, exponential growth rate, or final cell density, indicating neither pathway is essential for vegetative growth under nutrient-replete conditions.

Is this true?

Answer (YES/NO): NO